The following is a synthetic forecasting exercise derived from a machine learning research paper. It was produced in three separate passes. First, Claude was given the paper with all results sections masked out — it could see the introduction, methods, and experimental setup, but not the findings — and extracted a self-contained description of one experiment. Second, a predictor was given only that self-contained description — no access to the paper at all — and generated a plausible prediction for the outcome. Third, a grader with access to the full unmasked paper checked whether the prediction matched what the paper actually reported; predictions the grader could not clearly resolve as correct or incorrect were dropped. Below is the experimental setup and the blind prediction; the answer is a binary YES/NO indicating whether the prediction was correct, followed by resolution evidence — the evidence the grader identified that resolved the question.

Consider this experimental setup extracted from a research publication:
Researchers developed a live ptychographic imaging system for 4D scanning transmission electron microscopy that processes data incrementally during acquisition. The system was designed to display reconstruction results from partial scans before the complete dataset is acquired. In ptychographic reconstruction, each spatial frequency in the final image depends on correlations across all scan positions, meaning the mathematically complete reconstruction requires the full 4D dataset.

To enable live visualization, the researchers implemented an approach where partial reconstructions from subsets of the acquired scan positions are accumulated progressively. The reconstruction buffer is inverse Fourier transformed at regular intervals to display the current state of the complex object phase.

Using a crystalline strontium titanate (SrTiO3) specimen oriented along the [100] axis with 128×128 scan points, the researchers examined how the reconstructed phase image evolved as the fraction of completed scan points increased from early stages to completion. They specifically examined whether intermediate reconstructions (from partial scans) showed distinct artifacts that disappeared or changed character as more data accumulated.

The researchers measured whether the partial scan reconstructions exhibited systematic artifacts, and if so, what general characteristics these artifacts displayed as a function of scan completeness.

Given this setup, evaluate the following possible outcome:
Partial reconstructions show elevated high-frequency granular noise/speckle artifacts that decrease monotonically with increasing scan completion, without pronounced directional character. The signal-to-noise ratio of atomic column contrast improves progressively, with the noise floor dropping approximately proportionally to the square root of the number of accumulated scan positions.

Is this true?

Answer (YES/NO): NO